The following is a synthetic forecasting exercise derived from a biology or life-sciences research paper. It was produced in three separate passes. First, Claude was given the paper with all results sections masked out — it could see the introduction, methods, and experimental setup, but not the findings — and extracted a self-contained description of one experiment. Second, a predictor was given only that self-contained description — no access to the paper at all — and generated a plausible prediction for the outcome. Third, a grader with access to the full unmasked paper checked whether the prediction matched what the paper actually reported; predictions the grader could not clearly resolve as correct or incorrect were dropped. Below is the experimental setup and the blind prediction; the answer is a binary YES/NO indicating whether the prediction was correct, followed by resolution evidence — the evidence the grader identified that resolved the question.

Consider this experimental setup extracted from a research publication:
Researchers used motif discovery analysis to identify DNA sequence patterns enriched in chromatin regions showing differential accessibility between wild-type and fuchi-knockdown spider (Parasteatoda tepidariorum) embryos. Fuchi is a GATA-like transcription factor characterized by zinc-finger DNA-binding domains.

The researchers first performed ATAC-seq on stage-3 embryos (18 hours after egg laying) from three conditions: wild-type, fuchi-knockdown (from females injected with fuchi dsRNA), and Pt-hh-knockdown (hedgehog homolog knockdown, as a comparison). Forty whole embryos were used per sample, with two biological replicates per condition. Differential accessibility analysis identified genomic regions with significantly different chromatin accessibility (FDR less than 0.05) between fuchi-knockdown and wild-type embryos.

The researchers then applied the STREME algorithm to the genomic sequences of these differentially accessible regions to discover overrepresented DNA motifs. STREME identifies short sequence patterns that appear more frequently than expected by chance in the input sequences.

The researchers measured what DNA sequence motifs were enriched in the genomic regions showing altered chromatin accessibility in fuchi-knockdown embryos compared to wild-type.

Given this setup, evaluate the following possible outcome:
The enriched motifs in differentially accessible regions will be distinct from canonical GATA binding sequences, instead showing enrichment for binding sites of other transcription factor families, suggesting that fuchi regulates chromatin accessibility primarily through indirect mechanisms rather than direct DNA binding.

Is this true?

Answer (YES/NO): NO